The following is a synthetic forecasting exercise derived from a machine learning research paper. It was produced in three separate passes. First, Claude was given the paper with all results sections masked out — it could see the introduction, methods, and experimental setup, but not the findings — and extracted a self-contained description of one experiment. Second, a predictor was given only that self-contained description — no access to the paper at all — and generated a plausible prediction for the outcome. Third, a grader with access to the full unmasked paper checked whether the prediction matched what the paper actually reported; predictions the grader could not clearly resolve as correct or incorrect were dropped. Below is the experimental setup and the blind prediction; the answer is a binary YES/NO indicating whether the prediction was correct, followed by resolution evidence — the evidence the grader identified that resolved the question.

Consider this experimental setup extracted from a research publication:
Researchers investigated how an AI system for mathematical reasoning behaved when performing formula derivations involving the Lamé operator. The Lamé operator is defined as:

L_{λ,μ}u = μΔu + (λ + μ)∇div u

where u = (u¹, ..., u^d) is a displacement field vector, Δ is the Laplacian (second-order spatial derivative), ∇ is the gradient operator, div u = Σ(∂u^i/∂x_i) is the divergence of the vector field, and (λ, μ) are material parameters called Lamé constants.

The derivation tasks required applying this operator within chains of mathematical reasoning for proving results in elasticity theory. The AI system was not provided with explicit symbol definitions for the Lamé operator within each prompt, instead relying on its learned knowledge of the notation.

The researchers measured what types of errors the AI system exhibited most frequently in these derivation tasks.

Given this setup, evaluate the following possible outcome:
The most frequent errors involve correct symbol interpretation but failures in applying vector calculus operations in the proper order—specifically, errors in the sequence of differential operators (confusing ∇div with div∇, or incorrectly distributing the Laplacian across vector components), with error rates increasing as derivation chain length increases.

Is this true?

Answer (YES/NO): NO